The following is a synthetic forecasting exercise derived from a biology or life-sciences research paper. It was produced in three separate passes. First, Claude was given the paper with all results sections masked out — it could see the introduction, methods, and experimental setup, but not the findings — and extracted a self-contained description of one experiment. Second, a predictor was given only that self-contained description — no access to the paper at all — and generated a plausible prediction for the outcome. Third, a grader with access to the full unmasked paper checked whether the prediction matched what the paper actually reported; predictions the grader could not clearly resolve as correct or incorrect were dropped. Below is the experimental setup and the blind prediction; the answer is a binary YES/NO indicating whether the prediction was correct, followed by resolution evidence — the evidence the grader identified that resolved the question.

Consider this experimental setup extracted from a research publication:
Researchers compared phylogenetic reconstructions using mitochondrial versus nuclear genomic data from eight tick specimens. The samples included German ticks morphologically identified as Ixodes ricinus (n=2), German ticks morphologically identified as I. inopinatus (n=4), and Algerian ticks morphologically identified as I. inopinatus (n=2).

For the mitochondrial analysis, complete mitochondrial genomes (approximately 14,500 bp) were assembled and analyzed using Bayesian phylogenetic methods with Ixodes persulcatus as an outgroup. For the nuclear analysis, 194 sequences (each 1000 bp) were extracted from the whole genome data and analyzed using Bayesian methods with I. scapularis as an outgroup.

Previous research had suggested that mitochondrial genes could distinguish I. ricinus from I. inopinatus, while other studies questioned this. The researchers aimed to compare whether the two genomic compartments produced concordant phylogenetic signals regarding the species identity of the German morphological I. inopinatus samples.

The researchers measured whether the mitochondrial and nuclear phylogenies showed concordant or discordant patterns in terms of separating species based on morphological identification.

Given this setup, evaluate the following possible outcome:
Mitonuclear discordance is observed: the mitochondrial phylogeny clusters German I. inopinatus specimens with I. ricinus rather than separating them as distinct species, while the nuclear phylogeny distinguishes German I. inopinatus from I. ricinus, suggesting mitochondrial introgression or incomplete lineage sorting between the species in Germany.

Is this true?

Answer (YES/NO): NO